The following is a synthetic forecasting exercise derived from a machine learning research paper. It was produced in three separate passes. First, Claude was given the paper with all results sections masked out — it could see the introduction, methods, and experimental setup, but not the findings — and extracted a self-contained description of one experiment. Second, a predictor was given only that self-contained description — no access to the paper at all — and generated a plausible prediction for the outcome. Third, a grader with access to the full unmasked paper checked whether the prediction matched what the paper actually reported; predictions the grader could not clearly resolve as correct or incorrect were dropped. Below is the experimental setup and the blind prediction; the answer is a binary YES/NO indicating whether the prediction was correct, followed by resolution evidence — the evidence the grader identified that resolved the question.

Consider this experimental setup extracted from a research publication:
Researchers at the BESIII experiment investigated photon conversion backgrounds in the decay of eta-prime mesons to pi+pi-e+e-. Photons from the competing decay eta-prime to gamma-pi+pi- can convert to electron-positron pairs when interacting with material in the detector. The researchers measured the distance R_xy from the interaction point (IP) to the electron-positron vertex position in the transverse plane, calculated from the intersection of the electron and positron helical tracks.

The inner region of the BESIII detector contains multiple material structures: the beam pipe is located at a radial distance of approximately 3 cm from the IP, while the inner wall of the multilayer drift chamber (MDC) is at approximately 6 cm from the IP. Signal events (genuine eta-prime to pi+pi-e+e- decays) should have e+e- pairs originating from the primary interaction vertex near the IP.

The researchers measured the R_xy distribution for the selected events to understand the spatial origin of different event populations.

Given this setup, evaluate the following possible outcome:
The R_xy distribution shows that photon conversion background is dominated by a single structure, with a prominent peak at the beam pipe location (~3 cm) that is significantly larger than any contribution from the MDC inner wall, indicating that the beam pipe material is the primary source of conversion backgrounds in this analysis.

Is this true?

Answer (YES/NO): NO